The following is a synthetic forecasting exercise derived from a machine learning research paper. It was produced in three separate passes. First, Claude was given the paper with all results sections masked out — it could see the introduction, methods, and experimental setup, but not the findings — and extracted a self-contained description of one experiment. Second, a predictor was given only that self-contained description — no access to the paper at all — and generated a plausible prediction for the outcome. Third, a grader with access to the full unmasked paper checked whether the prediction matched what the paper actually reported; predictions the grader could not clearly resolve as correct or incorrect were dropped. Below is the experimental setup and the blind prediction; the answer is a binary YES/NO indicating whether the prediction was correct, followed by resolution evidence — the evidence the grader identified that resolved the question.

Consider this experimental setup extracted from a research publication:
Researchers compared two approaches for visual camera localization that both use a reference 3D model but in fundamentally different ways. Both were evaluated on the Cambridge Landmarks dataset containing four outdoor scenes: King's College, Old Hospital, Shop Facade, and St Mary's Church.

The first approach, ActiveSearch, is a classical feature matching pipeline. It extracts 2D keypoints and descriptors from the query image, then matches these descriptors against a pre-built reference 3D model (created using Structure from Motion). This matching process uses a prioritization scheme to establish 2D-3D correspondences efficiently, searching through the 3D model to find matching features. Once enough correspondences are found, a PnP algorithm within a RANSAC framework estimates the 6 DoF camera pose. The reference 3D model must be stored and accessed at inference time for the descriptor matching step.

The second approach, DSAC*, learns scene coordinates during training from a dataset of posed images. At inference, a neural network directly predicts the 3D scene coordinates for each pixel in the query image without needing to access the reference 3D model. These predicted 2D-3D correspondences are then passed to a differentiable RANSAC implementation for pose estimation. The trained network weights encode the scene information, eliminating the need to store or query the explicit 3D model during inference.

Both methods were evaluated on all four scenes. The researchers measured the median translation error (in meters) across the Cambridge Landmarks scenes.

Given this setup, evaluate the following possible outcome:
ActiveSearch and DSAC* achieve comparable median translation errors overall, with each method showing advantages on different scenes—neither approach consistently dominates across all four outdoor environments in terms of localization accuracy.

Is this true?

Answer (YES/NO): NO